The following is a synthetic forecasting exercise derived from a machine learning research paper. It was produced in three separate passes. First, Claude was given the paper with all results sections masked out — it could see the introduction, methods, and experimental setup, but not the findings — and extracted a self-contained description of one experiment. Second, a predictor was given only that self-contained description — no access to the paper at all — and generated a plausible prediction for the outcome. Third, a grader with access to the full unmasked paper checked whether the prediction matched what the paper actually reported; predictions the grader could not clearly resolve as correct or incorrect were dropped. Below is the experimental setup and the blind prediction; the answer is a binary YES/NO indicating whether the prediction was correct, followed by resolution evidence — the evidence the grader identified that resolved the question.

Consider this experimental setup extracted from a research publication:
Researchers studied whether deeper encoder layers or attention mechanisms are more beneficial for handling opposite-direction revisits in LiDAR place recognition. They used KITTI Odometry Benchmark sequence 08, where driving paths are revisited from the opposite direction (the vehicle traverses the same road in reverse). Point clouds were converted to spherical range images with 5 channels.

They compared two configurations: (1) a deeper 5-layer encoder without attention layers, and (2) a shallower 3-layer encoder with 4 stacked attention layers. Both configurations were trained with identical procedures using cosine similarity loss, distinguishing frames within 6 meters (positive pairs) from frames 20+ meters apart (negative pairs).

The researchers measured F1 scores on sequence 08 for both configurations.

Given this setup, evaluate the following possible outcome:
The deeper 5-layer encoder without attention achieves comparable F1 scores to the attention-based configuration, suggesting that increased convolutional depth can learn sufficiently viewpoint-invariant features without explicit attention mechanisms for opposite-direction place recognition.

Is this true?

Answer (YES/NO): NO